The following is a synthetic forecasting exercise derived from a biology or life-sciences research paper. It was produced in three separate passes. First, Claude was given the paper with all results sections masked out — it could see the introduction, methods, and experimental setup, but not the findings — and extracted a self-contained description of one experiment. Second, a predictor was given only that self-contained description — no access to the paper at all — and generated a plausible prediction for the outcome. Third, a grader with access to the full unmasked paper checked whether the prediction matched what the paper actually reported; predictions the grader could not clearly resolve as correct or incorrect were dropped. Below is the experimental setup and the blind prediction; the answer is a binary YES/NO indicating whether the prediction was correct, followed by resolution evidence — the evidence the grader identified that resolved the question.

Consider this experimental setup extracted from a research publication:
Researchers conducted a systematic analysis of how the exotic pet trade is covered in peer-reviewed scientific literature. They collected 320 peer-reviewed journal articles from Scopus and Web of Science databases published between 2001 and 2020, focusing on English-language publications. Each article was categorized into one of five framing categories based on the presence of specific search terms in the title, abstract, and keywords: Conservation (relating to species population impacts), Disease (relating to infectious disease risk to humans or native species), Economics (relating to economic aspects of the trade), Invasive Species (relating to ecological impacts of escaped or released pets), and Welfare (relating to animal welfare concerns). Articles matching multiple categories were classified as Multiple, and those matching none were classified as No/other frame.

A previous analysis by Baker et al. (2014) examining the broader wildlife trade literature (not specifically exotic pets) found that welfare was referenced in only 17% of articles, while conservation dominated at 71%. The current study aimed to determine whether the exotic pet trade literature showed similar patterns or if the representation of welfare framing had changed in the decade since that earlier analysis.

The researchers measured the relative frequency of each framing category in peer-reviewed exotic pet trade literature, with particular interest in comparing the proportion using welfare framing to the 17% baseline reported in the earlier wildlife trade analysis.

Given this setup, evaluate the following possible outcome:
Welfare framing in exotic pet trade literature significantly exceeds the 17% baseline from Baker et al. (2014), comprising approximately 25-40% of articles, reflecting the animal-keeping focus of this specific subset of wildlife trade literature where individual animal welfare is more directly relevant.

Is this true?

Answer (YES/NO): NO